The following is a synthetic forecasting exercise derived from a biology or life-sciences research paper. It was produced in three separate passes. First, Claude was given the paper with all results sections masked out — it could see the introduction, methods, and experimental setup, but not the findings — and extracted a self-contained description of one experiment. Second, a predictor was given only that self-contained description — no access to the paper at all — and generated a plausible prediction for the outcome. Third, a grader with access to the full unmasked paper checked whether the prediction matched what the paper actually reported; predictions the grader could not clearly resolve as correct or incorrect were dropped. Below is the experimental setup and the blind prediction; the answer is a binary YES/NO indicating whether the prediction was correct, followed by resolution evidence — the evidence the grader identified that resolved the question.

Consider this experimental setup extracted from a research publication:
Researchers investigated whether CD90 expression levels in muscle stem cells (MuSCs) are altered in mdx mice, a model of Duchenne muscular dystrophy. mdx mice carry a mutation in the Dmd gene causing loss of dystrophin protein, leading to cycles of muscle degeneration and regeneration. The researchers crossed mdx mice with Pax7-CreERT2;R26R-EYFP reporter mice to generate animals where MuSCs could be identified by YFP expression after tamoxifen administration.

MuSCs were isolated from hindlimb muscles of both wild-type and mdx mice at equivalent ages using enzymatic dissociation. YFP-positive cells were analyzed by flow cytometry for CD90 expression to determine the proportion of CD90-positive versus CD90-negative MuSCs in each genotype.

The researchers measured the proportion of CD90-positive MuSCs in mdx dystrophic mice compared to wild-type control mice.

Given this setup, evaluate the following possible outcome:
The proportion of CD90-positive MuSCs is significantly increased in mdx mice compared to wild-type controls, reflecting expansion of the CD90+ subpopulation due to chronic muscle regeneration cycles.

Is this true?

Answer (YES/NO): NO